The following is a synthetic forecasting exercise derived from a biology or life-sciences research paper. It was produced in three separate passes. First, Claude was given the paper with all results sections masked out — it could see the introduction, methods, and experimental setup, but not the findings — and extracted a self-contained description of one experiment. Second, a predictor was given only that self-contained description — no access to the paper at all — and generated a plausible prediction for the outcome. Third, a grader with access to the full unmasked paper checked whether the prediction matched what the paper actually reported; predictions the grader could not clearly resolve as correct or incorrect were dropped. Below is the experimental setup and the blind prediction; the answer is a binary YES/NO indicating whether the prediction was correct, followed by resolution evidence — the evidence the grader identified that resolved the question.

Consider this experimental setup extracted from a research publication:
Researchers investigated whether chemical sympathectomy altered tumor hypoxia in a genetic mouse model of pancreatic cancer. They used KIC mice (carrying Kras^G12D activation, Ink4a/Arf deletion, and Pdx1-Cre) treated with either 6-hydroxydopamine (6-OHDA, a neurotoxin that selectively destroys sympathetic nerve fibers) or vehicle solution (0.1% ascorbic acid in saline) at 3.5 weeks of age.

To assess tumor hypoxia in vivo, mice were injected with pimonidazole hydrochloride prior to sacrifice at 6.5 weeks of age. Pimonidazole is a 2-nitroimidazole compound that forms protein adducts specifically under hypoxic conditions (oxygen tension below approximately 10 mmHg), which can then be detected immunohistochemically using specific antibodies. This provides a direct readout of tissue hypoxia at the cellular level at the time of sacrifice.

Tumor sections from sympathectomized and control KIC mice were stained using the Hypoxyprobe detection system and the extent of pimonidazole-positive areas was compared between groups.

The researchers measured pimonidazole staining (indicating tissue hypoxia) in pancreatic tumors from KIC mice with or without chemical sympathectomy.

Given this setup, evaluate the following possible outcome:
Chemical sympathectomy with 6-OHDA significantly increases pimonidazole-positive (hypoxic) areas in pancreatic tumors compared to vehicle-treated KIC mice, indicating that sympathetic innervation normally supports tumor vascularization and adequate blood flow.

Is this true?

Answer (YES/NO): YES